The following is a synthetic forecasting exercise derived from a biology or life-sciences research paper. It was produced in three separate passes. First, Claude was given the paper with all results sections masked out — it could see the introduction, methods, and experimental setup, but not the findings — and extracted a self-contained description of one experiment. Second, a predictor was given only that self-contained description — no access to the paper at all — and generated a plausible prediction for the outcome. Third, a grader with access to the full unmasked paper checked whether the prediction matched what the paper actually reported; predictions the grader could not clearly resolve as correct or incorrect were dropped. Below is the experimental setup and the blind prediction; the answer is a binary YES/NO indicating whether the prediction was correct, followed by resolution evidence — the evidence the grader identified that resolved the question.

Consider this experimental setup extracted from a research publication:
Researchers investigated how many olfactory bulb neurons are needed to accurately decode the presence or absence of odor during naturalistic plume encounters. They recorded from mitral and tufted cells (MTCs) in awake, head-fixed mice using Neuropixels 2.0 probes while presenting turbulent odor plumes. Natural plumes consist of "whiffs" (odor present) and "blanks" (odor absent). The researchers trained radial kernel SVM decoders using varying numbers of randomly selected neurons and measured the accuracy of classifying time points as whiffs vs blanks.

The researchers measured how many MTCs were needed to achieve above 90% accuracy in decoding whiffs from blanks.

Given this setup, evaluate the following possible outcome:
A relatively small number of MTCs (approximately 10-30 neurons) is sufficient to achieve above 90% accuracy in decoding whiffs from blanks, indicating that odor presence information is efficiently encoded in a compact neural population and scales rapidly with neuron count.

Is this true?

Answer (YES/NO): YES